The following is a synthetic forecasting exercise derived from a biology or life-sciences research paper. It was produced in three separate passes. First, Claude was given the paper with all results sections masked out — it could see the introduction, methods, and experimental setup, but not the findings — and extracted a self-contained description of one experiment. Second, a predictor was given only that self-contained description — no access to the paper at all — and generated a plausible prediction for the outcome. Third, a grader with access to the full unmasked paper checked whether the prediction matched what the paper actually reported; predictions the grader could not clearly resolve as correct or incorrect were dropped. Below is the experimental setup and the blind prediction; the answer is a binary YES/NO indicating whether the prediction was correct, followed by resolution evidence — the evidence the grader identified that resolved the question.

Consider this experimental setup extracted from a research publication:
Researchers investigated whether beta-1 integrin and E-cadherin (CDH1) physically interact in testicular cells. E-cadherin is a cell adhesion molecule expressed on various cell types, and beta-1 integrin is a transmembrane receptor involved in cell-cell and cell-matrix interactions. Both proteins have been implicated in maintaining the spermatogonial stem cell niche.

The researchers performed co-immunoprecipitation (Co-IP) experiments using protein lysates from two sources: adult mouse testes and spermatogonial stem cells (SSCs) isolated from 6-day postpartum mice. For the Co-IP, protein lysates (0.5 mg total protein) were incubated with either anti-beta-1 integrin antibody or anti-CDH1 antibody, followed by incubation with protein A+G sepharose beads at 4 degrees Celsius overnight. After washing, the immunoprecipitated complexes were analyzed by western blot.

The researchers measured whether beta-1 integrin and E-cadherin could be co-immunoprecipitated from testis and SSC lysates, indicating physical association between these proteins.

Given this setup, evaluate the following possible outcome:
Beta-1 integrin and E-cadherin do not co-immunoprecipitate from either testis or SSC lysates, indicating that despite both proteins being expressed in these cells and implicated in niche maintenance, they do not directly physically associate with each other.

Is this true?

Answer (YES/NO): NO